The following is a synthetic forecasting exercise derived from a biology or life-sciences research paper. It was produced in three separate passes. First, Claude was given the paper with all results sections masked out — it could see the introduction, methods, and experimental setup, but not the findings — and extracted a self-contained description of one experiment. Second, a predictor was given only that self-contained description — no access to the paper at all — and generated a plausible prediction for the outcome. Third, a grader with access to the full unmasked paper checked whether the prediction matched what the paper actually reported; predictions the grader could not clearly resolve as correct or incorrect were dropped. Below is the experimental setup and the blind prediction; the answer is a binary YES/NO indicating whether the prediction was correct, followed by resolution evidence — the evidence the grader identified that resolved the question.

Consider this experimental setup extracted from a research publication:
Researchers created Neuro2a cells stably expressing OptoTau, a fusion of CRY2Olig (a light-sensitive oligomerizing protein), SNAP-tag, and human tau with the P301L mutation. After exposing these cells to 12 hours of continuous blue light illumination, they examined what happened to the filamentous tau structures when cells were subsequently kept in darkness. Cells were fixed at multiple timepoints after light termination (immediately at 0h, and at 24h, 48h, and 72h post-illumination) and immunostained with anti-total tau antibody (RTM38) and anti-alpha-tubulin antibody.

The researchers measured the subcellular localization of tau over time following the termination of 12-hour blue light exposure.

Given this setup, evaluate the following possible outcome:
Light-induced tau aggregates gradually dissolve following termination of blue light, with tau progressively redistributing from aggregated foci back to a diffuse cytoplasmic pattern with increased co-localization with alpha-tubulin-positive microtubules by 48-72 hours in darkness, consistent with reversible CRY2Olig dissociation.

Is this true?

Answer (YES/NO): NO